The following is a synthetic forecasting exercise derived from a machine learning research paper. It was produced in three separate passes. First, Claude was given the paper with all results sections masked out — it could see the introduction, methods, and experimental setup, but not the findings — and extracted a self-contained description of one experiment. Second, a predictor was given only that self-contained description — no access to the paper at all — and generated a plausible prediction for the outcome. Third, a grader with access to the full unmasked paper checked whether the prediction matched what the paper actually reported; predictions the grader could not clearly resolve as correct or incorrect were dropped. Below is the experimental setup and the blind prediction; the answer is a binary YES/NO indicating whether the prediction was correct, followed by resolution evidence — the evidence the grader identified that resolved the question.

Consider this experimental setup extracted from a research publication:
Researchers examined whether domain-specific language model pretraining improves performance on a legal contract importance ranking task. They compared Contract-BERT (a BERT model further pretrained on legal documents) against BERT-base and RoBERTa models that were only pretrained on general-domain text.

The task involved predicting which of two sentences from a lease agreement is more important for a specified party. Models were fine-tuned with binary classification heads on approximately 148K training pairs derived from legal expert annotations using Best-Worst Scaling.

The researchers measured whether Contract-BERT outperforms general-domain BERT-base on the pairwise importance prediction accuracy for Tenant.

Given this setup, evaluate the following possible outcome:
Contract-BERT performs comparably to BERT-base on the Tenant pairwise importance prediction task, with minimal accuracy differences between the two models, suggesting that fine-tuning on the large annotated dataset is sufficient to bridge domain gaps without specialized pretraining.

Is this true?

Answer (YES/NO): YES